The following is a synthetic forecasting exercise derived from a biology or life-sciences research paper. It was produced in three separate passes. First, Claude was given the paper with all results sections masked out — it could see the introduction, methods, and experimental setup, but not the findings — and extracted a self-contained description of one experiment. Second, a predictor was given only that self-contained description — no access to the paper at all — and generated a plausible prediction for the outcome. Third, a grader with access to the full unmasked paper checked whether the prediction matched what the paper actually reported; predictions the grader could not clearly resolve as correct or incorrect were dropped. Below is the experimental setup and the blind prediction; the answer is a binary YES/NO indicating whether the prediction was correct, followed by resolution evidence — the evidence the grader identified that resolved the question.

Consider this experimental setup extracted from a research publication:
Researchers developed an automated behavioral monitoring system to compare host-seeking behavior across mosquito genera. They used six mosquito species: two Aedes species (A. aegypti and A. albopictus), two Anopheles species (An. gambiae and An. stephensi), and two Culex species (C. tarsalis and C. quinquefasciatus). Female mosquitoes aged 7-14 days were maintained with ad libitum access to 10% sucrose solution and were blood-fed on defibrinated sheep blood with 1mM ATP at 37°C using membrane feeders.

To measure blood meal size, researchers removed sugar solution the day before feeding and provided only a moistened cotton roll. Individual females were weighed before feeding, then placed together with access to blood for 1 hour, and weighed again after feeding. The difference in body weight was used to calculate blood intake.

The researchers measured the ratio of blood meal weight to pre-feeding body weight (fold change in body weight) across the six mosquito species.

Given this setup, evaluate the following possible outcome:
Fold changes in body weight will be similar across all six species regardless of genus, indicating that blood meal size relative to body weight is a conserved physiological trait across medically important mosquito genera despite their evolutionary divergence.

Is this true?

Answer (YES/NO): YES